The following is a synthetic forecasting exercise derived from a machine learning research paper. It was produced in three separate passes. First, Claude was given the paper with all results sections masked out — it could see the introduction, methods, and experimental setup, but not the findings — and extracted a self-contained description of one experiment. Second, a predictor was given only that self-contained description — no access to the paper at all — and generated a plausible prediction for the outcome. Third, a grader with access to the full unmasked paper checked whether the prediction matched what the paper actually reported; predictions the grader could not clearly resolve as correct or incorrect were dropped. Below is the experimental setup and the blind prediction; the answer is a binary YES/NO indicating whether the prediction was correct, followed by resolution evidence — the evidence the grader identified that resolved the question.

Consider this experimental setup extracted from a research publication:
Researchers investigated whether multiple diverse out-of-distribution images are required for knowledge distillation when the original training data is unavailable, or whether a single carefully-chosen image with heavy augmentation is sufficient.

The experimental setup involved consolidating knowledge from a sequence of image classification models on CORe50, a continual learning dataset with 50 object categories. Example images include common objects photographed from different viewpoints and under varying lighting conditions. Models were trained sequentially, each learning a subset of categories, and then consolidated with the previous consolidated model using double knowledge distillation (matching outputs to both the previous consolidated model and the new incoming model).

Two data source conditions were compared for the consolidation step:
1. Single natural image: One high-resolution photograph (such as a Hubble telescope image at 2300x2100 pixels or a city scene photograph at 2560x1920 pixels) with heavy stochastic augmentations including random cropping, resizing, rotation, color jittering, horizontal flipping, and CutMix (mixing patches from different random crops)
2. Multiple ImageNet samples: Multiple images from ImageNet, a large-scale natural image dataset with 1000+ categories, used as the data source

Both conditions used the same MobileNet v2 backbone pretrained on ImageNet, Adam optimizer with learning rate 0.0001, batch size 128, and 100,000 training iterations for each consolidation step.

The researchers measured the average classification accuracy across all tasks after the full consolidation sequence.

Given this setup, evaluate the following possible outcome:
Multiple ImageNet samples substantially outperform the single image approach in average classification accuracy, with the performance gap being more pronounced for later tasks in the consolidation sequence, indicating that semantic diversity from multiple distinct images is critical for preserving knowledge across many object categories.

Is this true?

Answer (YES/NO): NO